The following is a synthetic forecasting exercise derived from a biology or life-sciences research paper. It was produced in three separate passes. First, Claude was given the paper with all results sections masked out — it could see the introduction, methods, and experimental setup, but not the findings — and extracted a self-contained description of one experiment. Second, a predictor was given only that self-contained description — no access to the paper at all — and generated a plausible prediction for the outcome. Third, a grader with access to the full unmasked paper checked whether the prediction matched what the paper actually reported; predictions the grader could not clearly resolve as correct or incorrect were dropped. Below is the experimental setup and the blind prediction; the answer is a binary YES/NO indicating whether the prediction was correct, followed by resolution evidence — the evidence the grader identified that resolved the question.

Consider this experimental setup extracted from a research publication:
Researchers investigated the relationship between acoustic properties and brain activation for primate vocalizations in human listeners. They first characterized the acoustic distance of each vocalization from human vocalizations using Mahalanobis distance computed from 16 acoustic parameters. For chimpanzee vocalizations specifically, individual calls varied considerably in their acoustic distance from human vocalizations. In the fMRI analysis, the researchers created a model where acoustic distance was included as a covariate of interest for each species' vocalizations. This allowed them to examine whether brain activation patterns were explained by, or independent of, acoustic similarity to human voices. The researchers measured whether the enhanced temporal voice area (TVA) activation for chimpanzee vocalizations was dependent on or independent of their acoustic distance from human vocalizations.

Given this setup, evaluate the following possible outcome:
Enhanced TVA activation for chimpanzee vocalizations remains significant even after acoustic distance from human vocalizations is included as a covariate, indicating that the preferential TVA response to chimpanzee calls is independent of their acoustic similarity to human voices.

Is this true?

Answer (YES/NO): NO